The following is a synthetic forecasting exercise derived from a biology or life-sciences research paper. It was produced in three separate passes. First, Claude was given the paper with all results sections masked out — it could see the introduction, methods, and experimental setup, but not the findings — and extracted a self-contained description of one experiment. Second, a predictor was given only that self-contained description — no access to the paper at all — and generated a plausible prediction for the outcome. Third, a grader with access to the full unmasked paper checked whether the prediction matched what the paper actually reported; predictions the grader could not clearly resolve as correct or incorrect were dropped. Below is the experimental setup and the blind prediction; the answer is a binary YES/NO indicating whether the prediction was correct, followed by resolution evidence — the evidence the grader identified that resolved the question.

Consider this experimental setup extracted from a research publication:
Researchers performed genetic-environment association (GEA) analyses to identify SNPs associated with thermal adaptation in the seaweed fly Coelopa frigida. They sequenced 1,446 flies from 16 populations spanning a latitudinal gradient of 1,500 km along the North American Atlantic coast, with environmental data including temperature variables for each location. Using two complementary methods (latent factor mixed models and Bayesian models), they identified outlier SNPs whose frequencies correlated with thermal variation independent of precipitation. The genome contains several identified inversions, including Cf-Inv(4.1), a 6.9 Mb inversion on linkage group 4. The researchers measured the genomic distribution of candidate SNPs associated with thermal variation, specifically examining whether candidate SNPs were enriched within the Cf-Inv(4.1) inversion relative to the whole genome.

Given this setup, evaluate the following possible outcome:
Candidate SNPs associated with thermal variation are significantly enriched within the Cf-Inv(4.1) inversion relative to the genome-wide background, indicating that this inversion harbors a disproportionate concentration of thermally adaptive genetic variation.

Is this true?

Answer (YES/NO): YES